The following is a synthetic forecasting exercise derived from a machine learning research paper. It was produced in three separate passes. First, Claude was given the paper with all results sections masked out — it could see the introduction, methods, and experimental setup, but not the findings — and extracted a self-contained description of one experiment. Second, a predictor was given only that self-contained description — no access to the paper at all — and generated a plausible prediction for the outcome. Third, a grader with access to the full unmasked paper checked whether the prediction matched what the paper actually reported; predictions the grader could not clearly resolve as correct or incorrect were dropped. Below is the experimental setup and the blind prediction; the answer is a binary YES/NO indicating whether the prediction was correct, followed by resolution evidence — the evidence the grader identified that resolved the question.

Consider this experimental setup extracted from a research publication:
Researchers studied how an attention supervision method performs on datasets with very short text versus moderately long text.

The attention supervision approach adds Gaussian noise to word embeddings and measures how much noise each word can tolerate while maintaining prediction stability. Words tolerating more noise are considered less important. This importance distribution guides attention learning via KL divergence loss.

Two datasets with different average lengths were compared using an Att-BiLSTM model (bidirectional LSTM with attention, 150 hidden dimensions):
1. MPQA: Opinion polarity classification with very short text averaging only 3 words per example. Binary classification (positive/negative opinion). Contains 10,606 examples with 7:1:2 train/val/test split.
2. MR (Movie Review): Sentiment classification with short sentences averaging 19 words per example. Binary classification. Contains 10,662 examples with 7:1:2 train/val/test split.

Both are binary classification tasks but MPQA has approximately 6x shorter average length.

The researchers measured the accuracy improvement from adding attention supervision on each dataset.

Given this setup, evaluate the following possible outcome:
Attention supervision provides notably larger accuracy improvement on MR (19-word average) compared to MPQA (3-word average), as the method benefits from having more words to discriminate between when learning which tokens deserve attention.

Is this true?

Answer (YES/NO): YES